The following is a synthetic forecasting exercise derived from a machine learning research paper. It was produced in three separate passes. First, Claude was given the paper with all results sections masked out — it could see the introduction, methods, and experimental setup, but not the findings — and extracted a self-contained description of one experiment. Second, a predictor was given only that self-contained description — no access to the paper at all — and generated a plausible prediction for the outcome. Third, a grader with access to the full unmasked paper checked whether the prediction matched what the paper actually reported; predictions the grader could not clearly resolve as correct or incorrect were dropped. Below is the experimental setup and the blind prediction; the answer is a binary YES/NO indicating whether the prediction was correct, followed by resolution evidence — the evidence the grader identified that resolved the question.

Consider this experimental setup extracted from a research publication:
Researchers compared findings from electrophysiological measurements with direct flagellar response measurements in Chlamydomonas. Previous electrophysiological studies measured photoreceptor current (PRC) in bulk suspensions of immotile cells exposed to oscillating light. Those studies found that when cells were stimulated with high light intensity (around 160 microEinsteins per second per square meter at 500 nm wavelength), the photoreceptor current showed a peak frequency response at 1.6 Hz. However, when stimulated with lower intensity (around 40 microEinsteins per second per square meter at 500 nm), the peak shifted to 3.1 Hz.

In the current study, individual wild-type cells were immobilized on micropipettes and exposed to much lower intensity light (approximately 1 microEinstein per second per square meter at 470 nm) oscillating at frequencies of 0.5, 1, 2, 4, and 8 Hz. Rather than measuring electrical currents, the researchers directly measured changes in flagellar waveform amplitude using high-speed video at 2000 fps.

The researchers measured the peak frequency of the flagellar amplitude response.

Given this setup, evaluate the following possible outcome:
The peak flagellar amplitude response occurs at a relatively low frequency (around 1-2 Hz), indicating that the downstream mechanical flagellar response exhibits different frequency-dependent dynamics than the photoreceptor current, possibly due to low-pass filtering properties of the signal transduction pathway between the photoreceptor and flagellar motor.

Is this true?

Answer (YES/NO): YES